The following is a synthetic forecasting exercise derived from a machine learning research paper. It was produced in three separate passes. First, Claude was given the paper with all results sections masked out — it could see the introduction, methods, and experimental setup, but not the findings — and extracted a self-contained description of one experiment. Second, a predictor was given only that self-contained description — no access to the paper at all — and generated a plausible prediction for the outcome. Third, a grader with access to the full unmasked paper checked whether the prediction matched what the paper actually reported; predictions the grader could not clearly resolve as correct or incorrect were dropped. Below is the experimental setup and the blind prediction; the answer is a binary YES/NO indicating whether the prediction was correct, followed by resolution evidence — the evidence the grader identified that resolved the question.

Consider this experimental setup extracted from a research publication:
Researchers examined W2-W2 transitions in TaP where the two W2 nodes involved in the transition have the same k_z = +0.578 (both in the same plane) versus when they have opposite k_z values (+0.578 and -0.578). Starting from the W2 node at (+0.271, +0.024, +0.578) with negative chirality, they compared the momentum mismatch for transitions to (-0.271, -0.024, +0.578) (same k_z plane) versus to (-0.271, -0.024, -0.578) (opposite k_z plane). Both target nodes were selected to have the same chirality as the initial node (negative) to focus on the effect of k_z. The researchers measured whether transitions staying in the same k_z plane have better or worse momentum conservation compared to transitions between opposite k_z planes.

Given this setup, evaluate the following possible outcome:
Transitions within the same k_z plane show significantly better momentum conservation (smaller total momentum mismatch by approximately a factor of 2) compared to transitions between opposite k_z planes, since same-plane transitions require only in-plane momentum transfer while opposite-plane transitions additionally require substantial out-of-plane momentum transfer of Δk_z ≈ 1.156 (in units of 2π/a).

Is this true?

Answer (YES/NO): NO